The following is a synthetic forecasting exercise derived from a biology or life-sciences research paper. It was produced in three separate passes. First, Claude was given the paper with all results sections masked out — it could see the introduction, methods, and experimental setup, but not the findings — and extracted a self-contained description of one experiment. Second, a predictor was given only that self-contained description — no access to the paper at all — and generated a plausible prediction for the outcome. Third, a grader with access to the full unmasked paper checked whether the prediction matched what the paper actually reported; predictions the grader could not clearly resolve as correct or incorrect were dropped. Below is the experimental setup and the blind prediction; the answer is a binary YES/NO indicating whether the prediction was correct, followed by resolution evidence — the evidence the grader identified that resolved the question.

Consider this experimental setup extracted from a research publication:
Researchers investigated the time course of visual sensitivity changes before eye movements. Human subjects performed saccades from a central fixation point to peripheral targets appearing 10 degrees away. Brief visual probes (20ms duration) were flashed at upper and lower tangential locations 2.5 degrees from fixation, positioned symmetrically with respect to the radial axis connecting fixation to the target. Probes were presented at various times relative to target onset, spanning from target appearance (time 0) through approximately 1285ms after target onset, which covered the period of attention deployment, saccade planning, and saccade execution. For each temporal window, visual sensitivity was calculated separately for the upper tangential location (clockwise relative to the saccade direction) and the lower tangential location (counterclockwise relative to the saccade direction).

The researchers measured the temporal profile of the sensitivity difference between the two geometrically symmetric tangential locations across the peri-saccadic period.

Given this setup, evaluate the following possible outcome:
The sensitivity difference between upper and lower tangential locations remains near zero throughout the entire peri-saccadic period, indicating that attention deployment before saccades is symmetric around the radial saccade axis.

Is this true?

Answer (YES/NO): NO